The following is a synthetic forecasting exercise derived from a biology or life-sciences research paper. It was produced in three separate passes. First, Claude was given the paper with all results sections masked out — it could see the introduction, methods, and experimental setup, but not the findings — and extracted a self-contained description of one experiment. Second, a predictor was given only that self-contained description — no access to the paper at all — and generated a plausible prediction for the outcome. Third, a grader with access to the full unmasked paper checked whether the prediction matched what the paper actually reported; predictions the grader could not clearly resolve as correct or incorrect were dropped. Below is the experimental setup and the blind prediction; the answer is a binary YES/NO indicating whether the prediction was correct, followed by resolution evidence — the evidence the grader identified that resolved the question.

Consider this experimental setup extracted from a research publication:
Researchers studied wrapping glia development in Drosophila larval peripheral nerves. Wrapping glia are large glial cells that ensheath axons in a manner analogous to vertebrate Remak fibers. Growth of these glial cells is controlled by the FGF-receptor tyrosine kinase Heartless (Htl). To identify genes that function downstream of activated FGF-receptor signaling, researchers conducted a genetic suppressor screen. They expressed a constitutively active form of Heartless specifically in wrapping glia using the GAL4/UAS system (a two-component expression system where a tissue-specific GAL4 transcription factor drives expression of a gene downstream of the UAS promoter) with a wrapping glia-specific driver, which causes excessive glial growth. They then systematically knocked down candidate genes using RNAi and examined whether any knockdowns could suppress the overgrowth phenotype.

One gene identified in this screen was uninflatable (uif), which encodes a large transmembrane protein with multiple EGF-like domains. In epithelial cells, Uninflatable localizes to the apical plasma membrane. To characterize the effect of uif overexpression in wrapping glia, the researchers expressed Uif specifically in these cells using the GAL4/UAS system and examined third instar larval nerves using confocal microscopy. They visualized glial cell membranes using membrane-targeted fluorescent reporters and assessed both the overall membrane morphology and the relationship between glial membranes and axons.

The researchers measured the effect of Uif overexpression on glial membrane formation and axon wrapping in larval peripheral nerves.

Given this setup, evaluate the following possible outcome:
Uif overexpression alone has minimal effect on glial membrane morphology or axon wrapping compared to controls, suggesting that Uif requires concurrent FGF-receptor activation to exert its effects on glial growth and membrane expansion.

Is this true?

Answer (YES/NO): NO